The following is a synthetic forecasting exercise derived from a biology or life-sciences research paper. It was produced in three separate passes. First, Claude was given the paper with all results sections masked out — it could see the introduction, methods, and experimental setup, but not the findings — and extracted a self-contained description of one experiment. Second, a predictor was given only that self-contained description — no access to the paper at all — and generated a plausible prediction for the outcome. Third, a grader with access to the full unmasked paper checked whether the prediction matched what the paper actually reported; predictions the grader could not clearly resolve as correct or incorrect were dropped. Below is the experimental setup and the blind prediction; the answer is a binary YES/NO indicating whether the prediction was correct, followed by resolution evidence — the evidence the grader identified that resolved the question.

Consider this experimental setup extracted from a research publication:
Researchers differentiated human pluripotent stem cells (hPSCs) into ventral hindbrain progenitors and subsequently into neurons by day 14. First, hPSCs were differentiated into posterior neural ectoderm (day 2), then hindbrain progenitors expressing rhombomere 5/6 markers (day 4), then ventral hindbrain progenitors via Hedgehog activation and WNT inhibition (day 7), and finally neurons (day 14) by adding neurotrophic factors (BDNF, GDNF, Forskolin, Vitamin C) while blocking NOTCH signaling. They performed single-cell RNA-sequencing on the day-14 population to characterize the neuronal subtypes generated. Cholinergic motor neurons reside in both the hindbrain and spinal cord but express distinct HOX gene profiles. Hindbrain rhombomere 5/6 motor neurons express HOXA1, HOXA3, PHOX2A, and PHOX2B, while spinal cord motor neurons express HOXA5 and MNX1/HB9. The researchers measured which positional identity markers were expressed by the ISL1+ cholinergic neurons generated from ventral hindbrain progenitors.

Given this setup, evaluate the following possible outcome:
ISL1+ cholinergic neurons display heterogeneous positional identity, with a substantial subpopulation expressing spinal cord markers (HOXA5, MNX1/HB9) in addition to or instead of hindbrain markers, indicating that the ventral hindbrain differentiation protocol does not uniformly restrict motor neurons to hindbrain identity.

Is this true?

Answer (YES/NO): NO